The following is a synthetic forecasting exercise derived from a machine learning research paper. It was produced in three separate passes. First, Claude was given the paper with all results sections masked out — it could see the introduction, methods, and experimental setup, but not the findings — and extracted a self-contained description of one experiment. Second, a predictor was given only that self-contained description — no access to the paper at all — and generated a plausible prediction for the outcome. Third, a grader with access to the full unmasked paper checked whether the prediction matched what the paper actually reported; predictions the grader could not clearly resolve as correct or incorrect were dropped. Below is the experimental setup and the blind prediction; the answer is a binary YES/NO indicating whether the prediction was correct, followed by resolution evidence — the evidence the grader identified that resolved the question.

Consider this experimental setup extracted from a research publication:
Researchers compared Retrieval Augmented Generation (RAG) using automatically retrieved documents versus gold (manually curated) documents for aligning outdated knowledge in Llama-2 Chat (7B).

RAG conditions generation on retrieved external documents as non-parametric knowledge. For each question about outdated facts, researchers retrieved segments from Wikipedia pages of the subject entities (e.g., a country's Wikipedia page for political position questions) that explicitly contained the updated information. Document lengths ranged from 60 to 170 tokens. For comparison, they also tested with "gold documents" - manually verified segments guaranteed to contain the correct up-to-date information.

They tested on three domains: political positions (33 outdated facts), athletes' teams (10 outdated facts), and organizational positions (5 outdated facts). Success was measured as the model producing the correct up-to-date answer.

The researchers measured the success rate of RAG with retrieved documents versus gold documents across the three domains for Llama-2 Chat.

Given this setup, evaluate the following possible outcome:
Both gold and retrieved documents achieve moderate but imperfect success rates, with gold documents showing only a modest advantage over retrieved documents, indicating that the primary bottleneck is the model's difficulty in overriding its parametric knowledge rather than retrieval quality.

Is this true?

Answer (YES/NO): NO